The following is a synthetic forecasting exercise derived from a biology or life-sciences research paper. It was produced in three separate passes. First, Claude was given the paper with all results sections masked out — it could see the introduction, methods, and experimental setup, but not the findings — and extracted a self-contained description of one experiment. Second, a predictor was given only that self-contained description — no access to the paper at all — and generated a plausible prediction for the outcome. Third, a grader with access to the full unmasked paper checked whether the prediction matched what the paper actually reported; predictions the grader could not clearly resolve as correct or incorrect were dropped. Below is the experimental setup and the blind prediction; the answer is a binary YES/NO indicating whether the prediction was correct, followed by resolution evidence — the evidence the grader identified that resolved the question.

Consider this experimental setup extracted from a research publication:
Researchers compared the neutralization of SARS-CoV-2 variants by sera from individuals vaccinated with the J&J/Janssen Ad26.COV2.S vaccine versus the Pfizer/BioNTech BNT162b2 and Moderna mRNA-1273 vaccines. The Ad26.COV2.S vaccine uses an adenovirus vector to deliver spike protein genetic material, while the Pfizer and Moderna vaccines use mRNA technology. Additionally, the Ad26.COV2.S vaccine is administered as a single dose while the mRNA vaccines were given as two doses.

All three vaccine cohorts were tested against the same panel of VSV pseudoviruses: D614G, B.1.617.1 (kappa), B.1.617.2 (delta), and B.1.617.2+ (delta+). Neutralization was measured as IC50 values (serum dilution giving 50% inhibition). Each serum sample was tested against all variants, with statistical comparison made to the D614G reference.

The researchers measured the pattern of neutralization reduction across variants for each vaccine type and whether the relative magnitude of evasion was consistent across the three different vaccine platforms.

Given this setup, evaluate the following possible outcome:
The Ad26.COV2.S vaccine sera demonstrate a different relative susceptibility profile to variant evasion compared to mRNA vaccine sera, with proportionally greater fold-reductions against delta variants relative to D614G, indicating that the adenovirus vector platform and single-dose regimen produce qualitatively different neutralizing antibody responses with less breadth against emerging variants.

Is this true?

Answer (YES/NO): NO